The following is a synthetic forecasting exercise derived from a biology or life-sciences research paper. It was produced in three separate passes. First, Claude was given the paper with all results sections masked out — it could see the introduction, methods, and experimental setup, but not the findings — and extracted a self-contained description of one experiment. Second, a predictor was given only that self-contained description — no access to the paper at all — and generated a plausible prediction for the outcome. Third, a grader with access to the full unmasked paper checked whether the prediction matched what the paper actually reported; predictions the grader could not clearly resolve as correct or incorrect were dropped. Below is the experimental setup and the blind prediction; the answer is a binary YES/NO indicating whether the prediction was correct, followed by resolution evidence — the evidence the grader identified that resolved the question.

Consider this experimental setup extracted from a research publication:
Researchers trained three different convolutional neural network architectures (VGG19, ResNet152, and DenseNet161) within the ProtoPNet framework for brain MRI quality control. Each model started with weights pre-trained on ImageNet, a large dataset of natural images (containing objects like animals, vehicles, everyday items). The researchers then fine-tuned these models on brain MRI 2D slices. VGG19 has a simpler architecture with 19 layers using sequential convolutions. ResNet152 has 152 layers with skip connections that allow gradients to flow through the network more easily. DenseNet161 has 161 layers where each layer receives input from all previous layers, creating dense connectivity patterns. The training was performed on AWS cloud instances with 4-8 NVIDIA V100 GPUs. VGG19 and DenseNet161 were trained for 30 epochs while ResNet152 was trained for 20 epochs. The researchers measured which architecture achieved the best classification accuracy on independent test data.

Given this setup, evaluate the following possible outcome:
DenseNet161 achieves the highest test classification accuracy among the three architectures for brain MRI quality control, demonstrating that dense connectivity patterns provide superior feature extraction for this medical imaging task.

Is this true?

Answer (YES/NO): NO